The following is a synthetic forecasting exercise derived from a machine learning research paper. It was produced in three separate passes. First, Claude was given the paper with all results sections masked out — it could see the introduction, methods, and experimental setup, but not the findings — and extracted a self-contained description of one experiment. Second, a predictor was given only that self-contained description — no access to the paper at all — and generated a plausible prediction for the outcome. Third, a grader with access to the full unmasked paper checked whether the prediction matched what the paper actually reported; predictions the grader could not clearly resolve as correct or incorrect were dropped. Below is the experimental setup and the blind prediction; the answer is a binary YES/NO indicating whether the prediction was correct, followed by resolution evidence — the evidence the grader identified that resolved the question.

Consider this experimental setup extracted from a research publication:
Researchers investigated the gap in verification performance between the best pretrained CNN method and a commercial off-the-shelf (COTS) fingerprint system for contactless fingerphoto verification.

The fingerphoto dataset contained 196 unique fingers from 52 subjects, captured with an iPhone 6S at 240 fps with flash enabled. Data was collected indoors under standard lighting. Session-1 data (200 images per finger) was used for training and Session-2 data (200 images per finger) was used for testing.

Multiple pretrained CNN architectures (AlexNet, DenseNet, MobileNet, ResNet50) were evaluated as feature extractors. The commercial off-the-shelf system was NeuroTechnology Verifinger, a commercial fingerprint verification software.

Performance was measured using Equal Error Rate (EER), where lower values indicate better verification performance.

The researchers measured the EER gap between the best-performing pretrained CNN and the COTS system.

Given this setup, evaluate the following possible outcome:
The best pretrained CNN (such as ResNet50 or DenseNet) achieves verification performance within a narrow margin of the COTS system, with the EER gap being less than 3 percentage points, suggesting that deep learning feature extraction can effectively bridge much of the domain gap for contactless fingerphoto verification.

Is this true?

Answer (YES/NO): NO